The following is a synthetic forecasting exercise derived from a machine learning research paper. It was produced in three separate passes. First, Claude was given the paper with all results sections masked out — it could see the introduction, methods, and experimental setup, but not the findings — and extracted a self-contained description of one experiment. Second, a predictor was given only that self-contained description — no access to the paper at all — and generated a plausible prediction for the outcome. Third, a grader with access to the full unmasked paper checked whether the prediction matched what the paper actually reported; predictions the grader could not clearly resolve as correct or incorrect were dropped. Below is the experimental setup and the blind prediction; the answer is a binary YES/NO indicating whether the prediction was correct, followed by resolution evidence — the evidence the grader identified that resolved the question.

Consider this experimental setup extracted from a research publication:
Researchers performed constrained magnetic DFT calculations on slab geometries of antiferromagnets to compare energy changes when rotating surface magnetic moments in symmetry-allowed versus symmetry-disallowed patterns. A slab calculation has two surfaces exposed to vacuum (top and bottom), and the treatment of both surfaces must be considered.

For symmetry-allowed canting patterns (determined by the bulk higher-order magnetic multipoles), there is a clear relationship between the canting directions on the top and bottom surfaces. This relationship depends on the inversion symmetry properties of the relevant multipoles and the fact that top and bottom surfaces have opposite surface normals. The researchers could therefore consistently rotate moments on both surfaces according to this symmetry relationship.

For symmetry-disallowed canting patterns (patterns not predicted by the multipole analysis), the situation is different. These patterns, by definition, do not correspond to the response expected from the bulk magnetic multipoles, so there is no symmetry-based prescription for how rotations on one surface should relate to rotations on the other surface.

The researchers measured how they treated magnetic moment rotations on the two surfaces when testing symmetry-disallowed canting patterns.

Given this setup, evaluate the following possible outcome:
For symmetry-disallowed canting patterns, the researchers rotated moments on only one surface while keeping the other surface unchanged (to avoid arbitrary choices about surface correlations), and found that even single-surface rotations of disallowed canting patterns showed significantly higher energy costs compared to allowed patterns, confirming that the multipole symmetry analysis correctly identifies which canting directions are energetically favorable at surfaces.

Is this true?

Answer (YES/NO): NO